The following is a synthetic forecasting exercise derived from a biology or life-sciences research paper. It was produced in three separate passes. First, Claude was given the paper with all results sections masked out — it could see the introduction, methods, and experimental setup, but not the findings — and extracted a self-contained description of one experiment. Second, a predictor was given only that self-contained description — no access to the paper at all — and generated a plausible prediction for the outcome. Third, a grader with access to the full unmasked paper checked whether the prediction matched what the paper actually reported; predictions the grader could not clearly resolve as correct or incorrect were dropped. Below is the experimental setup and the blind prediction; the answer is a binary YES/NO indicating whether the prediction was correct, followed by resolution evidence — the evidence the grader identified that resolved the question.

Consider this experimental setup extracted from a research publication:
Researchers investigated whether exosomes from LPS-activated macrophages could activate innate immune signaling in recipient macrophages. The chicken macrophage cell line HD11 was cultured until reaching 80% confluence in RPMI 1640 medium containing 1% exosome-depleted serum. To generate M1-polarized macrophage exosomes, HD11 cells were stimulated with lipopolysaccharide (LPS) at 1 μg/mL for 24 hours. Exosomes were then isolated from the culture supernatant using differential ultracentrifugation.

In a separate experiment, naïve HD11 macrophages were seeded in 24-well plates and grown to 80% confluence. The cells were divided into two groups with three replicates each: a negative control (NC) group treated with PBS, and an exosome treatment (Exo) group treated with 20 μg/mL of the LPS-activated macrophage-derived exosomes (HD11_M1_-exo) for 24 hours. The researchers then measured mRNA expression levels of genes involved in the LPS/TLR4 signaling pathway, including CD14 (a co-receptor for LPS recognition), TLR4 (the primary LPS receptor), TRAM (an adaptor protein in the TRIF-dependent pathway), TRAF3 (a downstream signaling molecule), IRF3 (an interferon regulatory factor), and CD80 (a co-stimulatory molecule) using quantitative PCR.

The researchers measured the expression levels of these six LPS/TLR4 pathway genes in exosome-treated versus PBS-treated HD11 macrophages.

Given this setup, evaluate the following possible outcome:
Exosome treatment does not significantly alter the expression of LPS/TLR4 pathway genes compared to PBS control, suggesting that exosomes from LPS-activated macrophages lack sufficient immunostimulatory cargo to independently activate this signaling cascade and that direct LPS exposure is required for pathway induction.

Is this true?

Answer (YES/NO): NO